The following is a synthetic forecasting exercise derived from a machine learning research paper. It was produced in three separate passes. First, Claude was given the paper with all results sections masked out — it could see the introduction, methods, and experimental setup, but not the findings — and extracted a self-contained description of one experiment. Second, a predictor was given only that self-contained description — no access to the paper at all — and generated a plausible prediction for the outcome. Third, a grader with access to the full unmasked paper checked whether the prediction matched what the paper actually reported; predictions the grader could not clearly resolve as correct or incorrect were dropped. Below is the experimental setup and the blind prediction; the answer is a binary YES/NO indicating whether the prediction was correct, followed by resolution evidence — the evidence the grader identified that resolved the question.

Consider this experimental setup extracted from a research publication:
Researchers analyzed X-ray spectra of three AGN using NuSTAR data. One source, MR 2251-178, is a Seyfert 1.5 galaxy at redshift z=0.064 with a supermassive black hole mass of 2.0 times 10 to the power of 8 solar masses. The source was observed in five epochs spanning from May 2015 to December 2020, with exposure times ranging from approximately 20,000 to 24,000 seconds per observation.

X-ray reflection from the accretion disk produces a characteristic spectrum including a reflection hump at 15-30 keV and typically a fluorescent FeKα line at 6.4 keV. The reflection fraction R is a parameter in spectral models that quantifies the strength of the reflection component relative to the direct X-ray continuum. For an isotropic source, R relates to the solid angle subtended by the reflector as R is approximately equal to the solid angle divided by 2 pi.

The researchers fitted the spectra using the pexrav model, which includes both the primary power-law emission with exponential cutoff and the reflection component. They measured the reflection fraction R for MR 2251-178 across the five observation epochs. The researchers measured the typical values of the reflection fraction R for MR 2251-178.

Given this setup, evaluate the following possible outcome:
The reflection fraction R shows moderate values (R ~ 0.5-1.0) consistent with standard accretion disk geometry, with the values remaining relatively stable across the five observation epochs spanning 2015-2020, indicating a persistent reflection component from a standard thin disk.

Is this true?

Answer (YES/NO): NO